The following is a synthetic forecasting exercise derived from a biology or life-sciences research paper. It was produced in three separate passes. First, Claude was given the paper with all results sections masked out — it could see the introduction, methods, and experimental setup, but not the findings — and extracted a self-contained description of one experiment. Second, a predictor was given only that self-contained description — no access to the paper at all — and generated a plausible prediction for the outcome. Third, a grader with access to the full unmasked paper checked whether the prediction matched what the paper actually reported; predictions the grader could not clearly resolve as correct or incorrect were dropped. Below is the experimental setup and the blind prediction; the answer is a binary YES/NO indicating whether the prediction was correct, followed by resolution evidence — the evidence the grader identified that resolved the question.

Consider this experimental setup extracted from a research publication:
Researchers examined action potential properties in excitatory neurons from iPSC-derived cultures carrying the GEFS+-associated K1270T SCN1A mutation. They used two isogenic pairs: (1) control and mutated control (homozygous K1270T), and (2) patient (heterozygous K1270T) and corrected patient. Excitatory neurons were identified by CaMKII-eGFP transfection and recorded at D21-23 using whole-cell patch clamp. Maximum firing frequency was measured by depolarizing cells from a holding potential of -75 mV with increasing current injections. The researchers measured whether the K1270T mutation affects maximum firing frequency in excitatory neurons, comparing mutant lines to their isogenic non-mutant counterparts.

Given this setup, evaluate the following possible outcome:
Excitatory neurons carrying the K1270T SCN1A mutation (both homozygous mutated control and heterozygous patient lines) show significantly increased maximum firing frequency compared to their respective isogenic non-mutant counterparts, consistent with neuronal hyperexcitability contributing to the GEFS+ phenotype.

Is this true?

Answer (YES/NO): NO